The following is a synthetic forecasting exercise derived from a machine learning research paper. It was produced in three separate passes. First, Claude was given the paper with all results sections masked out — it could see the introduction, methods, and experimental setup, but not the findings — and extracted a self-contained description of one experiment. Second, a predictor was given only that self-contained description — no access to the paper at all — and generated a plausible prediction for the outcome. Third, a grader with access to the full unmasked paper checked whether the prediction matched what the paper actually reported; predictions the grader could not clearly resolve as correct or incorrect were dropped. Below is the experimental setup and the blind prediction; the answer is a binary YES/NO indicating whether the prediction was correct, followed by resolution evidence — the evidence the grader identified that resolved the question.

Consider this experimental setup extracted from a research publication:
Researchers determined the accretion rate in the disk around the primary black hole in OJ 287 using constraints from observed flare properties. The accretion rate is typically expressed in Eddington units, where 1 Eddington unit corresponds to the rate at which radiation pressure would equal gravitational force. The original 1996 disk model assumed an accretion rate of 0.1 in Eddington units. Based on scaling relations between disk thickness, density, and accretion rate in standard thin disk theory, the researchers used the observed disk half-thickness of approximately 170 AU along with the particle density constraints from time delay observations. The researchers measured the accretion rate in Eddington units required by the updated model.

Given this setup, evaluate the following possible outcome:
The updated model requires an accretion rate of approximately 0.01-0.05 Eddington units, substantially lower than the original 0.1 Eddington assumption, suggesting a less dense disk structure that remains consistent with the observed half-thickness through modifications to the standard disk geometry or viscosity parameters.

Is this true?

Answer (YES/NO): NO